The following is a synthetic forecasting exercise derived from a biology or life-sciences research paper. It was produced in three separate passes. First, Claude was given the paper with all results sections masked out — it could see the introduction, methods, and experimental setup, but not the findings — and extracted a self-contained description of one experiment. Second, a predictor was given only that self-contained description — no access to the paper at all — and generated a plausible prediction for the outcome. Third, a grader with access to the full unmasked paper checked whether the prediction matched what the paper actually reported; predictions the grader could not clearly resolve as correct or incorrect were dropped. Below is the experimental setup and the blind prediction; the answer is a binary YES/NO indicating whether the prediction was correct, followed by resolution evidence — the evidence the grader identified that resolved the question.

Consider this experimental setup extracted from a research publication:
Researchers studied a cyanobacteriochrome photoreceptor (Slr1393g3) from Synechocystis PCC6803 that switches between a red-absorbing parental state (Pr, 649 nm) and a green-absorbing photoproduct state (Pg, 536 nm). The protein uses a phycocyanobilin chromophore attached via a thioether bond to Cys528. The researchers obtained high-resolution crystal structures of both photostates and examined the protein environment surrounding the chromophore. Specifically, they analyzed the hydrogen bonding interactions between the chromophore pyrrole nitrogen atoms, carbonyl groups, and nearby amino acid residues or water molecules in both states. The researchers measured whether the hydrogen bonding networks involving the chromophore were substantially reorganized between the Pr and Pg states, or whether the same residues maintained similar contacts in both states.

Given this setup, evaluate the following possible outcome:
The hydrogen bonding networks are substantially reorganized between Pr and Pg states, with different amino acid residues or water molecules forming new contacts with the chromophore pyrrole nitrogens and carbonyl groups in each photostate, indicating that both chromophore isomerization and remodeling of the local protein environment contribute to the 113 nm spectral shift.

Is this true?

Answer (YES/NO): NO